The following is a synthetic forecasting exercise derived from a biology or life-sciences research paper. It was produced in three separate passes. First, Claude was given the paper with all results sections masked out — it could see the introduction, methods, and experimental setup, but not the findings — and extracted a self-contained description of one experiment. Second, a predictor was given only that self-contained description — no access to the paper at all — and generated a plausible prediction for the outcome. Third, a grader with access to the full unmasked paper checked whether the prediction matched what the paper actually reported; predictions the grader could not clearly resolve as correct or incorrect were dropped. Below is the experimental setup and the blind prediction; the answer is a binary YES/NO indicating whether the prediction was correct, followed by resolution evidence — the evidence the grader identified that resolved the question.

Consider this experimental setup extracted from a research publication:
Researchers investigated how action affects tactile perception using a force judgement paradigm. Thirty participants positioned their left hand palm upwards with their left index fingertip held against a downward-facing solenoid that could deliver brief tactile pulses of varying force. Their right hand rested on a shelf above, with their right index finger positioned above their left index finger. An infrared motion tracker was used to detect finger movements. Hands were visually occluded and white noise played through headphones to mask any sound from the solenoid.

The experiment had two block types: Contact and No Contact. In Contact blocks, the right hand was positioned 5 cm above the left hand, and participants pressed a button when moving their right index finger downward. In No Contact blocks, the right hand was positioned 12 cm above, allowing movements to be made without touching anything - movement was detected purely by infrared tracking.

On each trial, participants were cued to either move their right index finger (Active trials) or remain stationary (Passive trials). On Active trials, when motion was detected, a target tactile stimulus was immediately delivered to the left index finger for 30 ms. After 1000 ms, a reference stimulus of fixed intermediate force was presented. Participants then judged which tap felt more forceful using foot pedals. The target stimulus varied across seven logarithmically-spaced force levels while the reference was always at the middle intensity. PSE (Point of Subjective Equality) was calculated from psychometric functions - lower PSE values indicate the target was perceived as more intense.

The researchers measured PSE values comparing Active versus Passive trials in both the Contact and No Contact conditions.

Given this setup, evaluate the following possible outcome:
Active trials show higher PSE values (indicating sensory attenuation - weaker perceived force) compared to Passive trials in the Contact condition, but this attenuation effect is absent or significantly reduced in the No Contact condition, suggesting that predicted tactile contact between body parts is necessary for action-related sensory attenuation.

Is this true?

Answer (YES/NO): NO